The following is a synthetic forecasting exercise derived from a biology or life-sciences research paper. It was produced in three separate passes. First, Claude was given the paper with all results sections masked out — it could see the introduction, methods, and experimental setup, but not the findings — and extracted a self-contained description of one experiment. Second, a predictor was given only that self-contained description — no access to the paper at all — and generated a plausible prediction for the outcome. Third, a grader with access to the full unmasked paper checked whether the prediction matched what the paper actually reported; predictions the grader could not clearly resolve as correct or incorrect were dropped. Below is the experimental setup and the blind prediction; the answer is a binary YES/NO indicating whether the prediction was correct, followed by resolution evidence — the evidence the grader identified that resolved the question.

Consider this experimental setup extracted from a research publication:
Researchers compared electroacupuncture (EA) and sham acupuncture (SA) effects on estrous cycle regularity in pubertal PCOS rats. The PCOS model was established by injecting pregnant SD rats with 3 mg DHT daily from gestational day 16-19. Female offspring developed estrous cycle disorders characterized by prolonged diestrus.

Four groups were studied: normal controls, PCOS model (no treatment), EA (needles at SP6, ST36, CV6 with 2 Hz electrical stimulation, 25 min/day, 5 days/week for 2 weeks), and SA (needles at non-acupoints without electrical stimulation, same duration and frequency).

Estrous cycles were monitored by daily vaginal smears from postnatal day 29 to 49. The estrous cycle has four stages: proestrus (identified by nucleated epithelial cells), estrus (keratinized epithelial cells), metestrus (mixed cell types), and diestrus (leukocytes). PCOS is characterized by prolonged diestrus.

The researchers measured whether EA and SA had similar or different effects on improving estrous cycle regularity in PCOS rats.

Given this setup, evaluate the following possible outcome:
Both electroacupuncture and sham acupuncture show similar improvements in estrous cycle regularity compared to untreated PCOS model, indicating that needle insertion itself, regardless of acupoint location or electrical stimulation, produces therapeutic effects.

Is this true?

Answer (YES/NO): YES